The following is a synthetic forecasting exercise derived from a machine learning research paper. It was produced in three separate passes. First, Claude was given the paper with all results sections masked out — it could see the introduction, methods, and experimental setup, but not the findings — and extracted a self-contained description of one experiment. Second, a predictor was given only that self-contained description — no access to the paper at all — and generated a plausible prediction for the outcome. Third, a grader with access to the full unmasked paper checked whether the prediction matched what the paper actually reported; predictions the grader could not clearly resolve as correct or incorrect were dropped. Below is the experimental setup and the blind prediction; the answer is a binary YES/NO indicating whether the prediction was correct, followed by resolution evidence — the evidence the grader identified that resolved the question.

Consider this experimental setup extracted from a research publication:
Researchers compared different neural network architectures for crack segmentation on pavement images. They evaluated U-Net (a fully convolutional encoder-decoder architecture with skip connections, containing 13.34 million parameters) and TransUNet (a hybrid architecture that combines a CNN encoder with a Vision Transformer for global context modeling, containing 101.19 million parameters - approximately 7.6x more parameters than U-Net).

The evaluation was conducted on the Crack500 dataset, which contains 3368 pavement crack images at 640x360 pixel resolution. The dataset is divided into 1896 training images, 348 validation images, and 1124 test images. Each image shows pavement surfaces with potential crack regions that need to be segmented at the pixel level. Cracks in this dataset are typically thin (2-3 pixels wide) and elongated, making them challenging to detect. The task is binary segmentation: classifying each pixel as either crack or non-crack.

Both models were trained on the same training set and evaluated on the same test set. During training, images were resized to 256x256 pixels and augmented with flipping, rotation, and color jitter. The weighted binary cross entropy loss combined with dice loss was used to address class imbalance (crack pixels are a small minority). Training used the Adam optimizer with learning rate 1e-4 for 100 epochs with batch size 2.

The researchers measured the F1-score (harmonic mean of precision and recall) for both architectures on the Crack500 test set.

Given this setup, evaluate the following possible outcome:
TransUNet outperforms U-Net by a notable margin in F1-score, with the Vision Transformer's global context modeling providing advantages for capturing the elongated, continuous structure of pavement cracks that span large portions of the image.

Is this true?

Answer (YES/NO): NO